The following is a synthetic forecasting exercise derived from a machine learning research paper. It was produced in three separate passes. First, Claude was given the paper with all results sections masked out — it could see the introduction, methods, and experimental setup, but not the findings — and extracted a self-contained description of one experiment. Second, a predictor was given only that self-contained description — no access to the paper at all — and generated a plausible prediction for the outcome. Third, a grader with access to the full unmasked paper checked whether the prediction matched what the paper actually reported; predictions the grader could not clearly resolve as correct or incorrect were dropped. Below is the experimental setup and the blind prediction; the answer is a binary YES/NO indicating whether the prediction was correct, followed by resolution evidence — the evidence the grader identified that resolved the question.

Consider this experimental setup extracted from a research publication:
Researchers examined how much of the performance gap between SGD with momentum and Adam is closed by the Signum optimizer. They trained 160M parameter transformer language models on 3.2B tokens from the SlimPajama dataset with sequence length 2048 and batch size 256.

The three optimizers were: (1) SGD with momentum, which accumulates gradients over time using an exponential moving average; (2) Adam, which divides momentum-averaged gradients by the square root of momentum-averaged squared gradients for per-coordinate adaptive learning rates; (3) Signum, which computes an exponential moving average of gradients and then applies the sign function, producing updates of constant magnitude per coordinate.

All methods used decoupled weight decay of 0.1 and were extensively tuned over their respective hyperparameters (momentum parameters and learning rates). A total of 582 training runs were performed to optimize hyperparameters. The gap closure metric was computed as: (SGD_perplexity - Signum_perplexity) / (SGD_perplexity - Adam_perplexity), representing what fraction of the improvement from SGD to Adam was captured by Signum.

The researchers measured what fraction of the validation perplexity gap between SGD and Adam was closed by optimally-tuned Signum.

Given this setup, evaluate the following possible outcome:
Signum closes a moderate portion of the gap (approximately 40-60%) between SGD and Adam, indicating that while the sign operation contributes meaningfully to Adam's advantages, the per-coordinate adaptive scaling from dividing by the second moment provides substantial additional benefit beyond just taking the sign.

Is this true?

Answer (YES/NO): NO